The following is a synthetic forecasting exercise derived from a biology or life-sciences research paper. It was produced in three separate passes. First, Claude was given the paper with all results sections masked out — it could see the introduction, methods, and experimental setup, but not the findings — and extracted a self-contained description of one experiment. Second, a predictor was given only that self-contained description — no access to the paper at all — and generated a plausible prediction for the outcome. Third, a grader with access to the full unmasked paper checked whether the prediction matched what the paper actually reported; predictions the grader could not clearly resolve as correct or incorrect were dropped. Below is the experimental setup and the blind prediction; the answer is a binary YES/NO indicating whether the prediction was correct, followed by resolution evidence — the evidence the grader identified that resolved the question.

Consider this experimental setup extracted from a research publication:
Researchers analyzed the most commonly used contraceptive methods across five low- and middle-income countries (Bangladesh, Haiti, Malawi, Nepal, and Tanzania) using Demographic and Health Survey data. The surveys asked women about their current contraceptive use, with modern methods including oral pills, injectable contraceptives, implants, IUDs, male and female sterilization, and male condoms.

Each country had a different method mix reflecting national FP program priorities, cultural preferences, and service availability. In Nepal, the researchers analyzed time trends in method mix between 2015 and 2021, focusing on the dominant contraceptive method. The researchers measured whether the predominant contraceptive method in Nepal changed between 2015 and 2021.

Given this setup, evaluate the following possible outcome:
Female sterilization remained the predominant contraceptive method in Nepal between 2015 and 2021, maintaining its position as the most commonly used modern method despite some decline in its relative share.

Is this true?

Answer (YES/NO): YES